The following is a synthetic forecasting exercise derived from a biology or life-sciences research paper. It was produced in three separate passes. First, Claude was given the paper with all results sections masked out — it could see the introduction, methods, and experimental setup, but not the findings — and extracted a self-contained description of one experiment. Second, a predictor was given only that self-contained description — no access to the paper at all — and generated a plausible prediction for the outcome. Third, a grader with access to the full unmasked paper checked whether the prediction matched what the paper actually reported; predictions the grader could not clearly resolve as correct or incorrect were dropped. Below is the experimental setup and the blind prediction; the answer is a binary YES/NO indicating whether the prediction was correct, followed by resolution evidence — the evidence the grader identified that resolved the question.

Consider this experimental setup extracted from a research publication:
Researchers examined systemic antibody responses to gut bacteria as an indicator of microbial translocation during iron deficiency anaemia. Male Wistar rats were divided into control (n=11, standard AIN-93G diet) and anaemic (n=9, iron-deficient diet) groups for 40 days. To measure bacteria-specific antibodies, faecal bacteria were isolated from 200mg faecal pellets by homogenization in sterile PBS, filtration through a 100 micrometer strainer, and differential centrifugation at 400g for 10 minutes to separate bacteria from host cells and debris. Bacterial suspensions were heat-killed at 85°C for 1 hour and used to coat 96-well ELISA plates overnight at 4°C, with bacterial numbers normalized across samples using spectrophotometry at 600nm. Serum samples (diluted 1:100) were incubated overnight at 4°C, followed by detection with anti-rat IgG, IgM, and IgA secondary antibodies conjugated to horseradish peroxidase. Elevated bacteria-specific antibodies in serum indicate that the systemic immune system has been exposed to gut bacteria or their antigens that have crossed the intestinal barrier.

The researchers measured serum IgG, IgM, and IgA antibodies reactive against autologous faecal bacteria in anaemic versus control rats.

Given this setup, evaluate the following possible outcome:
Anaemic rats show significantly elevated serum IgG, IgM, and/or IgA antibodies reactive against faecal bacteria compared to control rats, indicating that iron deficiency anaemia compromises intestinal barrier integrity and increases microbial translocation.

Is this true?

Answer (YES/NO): YES